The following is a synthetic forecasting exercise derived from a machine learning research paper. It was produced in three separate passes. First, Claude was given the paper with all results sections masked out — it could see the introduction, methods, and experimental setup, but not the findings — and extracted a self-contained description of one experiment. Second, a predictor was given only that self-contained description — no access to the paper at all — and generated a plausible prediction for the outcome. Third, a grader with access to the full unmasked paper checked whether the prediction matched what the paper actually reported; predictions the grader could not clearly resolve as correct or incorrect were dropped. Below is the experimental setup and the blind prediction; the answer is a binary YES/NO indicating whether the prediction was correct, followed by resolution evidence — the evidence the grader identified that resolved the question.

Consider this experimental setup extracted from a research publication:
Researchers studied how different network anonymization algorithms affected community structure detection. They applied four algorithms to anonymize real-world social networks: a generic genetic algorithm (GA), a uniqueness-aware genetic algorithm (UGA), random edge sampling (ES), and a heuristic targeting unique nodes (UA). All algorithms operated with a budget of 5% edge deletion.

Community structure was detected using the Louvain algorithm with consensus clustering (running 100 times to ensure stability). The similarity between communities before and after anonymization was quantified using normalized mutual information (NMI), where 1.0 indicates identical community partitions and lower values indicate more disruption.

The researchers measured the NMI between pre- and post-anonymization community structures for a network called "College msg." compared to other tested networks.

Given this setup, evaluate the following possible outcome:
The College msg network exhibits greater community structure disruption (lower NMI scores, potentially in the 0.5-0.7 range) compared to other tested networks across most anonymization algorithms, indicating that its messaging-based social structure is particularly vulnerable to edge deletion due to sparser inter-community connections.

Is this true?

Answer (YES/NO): YES